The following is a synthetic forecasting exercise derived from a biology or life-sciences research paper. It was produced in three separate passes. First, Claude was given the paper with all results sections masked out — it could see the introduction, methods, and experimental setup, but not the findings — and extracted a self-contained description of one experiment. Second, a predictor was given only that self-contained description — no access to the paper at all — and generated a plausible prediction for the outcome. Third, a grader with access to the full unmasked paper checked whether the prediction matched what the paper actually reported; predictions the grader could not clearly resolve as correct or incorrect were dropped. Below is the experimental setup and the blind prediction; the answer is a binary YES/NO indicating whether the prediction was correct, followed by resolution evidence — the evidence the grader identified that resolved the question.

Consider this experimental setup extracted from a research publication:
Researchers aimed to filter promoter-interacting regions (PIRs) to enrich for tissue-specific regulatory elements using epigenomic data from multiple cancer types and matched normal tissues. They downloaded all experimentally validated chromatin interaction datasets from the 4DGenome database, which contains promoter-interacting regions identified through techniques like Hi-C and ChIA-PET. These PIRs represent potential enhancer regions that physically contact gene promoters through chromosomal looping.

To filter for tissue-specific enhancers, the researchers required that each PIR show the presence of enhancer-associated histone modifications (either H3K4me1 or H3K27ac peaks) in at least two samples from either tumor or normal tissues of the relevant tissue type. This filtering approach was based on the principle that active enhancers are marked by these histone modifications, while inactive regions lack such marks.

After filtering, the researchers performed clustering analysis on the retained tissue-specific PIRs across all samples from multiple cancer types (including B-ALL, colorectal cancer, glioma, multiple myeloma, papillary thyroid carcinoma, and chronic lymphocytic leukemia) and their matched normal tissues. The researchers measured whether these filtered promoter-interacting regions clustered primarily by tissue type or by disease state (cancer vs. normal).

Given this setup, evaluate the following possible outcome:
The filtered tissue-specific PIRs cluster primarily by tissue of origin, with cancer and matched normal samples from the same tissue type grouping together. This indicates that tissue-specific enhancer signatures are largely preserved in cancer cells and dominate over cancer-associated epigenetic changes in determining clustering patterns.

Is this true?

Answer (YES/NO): YES